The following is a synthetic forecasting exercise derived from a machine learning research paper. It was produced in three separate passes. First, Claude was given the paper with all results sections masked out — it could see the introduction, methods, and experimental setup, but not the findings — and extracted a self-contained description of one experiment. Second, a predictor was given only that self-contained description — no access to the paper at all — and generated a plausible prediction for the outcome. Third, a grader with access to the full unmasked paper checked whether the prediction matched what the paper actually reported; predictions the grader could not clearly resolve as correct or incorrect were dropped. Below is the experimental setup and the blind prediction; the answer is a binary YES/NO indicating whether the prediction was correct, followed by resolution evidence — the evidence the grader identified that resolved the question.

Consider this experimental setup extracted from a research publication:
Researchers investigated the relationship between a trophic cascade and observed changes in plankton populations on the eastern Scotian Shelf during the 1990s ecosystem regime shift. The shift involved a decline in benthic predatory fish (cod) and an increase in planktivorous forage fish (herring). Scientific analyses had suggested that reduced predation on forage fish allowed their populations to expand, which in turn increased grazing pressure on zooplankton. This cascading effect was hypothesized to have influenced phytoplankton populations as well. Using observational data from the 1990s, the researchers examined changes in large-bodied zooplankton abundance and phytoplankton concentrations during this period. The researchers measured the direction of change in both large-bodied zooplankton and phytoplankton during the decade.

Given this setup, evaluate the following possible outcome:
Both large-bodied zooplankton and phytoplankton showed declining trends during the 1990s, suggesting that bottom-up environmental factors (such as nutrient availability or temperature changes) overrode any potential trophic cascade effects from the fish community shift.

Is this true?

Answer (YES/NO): NO